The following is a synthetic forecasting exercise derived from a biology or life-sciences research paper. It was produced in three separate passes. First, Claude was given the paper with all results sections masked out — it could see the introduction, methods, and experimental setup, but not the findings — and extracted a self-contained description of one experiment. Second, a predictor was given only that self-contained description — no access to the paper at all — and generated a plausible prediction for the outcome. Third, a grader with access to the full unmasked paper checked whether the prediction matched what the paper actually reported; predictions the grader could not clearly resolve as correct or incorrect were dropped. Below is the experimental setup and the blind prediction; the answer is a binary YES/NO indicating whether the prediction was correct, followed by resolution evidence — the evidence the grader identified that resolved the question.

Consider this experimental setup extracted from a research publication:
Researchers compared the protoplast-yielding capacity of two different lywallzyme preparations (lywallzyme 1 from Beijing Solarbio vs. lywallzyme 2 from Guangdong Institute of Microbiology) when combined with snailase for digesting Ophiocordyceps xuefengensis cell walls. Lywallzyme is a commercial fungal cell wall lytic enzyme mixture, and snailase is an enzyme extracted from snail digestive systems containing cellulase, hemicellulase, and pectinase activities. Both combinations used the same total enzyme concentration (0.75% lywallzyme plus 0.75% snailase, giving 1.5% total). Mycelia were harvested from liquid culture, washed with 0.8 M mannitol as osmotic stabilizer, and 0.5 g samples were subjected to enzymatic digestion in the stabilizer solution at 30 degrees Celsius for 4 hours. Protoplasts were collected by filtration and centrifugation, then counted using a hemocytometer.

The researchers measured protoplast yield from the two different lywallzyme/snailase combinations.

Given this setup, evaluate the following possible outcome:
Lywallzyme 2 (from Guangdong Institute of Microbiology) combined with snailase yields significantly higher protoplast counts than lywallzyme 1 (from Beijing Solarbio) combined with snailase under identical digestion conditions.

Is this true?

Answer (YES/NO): NO